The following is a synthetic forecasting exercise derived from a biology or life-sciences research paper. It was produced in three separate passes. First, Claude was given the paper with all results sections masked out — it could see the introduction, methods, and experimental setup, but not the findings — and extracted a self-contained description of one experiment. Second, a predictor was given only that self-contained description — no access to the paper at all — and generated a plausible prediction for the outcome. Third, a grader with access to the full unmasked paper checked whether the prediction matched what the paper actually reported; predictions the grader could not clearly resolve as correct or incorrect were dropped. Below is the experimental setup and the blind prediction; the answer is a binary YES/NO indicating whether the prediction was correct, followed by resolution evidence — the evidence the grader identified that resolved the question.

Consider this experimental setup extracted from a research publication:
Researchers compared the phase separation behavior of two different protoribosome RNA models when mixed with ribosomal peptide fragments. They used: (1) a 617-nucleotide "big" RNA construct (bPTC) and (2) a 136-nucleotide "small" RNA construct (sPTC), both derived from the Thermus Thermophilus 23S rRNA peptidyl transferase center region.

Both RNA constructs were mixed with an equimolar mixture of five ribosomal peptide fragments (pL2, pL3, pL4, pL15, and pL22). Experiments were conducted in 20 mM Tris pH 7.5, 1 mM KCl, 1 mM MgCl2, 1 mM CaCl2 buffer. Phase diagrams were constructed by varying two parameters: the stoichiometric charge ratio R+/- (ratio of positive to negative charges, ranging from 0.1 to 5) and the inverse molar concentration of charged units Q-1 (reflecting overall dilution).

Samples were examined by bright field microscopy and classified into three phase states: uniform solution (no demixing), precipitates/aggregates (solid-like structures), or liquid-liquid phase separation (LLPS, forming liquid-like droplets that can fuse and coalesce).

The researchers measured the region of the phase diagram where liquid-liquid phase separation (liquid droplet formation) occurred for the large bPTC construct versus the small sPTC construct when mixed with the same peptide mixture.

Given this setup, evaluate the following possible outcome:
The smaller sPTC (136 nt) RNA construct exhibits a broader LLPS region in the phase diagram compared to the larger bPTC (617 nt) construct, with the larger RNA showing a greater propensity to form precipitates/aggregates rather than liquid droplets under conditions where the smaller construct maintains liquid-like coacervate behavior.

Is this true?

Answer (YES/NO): YES